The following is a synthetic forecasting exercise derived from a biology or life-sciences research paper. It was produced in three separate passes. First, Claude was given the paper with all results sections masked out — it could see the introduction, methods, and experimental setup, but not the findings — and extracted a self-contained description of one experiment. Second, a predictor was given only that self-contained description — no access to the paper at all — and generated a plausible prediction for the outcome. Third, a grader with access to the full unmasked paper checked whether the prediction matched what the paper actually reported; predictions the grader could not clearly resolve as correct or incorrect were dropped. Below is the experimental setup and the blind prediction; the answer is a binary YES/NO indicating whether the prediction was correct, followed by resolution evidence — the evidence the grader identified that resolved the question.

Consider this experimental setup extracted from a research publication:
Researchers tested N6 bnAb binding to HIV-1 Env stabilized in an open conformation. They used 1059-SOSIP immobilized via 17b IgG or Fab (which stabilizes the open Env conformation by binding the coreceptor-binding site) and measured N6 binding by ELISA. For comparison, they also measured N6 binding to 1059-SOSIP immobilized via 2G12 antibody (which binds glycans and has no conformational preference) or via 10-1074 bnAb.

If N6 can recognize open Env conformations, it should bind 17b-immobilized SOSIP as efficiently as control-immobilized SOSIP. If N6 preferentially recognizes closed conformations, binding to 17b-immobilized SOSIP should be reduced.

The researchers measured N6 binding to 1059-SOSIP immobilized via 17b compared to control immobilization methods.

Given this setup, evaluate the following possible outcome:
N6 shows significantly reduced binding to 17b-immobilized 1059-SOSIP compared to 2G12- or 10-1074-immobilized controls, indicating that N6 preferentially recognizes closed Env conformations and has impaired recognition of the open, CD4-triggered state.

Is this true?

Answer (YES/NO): NO